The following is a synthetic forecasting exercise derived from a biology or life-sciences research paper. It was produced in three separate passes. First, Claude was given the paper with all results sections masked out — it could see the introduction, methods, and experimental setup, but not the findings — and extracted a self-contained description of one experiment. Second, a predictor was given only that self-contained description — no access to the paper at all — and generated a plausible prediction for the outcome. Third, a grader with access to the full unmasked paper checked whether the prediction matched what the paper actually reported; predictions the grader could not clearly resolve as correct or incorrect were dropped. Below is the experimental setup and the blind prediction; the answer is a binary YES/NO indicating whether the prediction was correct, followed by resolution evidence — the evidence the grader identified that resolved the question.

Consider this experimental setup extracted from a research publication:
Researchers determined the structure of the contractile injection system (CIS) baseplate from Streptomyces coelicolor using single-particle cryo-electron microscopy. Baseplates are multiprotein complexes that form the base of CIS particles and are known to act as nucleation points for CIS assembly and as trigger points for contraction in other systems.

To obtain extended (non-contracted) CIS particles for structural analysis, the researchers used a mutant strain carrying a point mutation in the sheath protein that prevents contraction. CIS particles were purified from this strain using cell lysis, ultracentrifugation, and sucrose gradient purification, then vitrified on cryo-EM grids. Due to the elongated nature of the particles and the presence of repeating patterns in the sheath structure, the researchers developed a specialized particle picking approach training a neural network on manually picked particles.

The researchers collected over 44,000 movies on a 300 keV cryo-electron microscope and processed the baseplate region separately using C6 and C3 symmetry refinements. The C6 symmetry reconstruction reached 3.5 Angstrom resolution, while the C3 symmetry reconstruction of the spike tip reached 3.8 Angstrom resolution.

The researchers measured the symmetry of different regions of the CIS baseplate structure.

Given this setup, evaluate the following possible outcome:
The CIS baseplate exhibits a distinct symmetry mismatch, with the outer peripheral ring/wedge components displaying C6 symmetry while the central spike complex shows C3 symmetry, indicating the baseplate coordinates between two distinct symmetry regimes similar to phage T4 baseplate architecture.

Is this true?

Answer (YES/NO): YES